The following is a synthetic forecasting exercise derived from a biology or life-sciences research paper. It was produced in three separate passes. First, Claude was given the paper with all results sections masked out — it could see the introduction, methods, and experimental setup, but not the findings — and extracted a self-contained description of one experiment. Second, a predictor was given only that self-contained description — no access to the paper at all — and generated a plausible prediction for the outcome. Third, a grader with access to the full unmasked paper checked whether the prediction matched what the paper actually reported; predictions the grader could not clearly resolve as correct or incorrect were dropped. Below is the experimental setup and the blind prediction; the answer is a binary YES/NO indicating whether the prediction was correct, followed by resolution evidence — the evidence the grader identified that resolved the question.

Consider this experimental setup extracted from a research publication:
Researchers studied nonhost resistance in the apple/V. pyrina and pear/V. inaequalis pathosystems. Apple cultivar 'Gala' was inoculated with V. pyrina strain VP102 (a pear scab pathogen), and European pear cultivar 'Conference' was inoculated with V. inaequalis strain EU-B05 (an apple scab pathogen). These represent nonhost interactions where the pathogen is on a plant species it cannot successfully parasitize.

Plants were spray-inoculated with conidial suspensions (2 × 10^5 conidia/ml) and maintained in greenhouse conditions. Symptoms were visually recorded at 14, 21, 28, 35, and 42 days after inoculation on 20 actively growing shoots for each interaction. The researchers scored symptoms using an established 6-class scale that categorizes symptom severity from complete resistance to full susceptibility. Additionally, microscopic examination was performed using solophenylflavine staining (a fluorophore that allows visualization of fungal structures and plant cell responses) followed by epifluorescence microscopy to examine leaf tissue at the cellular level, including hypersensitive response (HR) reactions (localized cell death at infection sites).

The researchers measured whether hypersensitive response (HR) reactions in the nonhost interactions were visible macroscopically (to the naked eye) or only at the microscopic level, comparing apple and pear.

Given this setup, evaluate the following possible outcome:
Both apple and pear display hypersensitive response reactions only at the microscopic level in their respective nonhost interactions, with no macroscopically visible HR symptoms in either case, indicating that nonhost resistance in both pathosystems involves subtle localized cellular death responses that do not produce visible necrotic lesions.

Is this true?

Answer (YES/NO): NO